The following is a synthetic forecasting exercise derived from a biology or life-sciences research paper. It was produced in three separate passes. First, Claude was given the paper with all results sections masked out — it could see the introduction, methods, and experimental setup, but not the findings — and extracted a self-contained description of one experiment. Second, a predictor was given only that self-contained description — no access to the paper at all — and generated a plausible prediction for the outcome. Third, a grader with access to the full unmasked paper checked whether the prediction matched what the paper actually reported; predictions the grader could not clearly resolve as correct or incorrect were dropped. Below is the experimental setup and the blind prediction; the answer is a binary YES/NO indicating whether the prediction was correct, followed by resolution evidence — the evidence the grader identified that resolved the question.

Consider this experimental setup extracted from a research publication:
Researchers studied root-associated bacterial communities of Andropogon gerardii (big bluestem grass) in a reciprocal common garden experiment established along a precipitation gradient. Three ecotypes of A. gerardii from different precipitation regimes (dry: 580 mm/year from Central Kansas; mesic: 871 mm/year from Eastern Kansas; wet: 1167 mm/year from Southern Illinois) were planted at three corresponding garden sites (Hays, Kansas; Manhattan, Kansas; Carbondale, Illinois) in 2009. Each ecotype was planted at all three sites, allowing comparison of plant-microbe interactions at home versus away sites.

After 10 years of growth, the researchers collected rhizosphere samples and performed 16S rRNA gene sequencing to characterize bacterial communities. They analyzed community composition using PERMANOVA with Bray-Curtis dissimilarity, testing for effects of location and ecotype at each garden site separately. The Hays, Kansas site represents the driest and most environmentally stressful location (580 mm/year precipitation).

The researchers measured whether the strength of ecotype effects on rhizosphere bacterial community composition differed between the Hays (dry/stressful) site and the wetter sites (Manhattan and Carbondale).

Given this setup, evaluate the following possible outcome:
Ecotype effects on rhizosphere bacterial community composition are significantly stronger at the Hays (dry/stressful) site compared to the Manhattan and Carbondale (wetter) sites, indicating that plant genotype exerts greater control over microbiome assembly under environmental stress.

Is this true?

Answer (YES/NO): NO